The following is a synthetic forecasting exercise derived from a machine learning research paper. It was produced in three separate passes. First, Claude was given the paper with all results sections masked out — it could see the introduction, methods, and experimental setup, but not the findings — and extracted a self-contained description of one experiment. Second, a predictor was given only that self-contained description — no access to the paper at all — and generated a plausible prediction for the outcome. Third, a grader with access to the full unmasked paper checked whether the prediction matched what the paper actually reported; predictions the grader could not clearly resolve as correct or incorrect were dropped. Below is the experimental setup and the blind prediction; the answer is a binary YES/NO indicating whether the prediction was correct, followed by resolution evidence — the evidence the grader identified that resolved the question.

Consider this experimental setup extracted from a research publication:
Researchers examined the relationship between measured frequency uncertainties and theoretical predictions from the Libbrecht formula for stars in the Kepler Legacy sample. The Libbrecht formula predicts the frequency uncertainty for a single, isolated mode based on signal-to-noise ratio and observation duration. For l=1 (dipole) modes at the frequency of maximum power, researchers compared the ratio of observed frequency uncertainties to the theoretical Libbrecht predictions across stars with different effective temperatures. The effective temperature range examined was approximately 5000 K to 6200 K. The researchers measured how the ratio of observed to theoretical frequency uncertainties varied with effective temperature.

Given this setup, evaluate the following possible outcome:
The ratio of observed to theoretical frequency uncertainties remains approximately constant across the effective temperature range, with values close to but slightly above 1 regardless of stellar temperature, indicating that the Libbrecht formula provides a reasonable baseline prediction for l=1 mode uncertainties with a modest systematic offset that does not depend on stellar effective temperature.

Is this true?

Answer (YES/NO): NO